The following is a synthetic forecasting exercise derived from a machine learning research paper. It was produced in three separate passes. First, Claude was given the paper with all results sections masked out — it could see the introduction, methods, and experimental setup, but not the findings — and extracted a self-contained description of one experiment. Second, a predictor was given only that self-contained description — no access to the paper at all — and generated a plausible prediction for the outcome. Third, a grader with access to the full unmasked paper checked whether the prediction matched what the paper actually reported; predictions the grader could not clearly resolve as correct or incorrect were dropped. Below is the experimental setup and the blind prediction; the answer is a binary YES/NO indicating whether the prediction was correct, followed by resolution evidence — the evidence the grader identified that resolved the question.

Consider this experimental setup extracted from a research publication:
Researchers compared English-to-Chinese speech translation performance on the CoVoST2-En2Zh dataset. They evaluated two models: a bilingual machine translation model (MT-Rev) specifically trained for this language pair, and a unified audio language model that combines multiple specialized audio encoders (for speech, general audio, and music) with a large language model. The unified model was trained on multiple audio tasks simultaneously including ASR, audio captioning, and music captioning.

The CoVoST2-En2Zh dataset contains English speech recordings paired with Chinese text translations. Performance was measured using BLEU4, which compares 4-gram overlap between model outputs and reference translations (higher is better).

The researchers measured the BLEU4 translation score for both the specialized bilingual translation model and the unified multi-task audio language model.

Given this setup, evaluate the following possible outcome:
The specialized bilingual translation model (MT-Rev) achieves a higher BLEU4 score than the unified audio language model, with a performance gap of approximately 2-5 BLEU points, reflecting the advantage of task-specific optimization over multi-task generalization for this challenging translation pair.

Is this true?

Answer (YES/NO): NO